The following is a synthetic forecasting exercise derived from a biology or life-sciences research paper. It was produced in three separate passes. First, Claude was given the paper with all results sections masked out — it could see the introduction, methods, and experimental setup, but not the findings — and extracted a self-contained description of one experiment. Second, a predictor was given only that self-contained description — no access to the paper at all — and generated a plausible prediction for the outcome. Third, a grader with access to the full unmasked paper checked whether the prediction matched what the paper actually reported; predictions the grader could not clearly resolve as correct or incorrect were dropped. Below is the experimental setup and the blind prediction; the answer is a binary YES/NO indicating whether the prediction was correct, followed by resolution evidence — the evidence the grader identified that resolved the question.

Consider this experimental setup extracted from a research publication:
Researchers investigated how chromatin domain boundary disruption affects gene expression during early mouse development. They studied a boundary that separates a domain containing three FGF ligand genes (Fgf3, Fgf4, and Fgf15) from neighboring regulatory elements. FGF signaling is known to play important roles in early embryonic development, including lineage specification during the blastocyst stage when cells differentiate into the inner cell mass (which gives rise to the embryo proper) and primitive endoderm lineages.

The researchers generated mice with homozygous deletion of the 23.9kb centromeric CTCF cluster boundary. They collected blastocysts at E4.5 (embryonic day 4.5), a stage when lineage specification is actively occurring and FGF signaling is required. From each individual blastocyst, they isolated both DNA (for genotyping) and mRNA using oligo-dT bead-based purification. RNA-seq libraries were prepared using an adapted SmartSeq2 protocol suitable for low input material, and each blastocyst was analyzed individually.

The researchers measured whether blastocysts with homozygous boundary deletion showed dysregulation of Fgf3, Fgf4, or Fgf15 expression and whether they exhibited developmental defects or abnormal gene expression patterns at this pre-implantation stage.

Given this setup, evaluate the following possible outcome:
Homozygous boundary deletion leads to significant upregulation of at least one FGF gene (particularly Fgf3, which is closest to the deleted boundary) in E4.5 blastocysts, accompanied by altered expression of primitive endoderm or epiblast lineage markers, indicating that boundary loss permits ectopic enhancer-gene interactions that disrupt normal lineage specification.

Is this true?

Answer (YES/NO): NO